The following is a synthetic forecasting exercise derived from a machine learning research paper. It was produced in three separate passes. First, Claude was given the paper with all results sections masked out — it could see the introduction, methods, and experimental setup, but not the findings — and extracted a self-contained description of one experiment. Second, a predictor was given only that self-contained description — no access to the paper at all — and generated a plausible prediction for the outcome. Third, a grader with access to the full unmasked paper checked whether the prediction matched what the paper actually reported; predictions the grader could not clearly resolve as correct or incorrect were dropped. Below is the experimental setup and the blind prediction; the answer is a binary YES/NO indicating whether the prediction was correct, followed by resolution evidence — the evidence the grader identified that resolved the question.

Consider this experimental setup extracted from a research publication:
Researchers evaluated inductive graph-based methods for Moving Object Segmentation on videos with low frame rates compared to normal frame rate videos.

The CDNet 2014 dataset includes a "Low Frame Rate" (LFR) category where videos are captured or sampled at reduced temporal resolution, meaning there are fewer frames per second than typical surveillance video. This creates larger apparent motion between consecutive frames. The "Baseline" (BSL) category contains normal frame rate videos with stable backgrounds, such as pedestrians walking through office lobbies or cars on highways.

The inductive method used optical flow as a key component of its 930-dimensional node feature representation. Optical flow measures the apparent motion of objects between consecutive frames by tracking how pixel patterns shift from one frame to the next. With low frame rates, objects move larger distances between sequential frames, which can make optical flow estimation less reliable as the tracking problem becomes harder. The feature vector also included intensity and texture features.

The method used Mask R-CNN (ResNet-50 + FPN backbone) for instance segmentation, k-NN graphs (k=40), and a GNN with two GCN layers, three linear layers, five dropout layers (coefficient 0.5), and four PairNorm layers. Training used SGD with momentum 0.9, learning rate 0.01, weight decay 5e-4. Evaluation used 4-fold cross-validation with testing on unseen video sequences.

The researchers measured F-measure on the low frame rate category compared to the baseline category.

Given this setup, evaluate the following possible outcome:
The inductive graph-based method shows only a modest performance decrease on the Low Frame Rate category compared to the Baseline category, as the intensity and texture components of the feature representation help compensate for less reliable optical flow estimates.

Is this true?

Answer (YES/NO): NO